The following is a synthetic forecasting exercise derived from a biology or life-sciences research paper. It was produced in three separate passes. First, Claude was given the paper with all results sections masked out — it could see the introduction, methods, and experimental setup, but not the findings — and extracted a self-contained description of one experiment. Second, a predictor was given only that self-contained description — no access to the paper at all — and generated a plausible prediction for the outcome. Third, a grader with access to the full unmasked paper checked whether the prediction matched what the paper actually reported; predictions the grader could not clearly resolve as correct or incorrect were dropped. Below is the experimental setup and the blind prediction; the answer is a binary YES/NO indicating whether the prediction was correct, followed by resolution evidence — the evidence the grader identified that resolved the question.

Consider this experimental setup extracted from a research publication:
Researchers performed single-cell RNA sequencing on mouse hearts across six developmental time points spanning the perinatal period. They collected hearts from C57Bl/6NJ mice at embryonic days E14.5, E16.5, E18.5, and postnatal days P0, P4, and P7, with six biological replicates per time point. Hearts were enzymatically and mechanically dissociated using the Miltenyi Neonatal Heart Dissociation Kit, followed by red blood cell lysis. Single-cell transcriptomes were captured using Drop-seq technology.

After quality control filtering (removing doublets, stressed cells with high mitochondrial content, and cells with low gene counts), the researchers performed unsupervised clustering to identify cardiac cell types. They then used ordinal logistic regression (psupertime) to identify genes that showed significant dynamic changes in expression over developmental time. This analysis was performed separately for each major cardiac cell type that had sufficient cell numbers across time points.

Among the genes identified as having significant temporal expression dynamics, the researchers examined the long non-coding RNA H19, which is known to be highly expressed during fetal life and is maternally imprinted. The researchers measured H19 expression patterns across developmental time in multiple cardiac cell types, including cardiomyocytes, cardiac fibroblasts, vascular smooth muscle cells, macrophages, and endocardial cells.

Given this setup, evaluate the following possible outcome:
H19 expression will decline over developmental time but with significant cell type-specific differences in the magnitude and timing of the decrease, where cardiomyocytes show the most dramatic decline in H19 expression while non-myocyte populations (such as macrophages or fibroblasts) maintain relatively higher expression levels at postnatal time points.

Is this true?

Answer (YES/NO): NO